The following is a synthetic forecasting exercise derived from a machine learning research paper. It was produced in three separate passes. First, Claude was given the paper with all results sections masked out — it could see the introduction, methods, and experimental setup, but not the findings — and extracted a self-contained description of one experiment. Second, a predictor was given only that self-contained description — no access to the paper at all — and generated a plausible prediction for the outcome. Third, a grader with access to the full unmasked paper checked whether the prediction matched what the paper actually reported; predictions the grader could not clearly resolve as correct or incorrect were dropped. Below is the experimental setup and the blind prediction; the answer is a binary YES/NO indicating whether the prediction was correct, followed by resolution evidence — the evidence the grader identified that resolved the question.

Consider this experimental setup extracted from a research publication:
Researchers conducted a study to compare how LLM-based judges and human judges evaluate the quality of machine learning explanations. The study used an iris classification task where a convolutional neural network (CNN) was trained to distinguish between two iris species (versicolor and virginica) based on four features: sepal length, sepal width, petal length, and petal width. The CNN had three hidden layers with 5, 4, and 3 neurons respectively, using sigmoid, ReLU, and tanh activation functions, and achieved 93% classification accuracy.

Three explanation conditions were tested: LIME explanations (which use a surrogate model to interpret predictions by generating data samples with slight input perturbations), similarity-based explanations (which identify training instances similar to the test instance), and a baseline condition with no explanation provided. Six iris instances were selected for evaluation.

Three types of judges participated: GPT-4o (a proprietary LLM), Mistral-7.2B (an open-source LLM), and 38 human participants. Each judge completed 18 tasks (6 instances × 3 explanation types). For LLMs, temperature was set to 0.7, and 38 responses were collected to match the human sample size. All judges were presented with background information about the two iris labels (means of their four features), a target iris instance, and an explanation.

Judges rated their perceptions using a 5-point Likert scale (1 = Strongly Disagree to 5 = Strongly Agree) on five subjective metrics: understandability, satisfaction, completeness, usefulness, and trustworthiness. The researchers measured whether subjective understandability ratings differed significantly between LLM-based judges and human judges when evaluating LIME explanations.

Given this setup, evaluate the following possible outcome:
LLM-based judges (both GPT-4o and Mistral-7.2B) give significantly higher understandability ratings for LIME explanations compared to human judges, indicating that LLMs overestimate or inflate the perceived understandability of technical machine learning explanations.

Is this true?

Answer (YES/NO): NO